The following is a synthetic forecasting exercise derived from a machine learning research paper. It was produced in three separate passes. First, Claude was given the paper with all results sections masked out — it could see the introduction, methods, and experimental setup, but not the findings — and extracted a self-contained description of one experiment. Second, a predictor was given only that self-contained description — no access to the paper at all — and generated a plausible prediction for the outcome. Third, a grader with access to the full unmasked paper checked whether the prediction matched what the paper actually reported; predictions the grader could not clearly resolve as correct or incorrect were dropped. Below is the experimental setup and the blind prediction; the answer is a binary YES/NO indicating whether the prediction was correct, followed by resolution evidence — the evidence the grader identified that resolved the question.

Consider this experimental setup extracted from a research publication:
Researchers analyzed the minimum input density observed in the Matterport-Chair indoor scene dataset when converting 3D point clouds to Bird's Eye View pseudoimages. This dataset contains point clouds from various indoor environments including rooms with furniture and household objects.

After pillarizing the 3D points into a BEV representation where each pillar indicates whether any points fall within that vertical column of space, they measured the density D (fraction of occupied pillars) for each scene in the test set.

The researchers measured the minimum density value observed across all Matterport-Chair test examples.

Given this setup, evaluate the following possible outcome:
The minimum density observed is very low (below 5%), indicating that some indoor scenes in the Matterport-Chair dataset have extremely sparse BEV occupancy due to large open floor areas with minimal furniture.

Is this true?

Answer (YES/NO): YES